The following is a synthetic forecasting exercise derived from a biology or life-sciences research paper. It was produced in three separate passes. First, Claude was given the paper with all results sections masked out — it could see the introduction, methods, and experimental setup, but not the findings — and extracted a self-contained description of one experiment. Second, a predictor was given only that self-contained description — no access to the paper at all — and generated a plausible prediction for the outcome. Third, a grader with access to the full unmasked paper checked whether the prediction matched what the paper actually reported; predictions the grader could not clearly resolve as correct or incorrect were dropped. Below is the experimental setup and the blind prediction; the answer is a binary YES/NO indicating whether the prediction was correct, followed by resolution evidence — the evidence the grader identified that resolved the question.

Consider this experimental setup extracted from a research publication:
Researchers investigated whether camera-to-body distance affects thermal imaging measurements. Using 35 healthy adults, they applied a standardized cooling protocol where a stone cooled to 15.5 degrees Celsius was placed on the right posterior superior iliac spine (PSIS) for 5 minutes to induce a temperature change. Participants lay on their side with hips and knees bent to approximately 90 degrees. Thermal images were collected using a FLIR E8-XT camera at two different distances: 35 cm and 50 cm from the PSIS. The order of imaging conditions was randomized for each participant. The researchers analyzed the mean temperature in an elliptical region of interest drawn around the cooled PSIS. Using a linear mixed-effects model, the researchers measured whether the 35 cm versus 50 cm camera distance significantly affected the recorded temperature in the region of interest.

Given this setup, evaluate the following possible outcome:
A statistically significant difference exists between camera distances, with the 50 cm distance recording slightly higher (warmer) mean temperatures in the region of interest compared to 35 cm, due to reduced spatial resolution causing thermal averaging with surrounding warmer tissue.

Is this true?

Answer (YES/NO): NO